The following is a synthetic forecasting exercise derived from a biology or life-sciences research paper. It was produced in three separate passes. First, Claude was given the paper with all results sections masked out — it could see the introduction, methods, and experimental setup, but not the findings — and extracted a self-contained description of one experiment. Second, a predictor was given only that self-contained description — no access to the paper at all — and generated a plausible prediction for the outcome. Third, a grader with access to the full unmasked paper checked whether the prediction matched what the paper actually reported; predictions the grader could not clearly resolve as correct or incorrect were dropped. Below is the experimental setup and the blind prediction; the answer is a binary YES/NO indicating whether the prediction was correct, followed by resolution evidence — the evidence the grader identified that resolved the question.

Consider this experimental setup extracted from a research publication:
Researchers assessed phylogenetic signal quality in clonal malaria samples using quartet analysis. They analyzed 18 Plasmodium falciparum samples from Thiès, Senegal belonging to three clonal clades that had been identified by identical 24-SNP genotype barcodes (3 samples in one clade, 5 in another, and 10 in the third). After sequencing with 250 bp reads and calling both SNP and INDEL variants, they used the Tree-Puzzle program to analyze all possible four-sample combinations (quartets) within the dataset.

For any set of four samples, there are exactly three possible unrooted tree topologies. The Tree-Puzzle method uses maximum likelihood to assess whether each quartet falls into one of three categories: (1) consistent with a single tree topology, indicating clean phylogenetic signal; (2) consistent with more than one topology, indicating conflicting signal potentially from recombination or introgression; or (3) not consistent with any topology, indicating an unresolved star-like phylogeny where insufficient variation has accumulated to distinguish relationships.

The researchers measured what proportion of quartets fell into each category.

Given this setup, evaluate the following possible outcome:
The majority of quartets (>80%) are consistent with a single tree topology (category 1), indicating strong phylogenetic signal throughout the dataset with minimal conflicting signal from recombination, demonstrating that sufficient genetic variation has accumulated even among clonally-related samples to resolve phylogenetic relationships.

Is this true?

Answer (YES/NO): NO